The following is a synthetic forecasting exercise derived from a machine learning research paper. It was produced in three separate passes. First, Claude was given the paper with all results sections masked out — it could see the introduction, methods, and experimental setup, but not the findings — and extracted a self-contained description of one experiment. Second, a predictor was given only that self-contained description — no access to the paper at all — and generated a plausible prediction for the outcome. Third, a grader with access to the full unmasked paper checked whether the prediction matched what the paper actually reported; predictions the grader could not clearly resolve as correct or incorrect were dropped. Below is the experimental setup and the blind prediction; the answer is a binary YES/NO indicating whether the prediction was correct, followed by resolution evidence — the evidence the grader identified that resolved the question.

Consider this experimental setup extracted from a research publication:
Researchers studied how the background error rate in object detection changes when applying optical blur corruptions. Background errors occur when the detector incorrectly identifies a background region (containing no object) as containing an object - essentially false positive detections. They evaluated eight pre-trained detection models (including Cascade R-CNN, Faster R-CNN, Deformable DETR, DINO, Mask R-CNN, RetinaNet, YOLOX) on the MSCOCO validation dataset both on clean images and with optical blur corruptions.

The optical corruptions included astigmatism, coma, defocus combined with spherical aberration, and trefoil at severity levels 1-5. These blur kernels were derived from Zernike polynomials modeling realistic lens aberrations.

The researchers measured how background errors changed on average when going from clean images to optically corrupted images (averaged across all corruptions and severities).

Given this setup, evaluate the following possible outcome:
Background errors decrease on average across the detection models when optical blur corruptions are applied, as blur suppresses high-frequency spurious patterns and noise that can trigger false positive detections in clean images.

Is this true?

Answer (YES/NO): YES